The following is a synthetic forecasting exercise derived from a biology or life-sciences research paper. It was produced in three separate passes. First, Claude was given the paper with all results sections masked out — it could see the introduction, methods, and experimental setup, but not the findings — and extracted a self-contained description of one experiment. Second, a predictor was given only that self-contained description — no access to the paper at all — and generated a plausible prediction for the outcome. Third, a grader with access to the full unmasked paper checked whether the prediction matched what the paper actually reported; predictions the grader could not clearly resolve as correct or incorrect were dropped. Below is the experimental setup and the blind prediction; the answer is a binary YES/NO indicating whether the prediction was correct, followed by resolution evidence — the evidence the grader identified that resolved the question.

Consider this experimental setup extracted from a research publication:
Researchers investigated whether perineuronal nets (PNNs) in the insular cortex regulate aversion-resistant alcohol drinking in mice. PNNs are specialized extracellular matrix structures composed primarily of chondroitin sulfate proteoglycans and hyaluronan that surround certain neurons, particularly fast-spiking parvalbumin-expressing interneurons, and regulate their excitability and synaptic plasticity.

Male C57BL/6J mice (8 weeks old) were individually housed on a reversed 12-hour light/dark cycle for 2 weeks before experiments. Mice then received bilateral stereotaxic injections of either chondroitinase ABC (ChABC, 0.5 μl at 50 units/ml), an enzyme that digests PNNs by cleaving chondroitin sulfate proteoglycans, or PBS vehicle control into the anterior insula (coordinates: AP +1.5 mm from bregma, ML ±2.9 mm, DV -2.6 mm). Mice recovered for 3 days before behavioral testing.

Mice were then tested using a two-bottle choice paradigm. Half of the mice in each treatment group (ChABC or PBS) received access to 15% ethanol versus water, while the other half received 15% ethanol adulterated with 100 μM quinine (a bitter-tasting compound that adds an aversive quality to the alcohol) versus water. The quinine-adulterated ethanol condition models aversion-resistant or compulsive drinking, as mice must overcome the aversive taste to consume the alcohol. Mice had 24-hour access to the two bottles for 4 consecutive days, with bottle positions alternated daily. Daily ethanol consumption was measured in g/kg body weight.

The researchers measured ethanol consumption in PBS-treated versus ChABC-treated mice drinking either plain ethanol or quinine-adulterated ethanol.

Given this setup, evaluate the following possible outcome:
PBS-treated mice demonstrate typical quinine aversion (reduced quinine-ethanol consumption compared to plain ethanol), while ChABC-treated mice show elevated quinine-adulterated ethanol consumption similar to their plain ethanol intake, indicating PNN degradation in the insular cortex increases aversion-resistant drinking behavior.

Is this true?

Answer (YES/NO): NO